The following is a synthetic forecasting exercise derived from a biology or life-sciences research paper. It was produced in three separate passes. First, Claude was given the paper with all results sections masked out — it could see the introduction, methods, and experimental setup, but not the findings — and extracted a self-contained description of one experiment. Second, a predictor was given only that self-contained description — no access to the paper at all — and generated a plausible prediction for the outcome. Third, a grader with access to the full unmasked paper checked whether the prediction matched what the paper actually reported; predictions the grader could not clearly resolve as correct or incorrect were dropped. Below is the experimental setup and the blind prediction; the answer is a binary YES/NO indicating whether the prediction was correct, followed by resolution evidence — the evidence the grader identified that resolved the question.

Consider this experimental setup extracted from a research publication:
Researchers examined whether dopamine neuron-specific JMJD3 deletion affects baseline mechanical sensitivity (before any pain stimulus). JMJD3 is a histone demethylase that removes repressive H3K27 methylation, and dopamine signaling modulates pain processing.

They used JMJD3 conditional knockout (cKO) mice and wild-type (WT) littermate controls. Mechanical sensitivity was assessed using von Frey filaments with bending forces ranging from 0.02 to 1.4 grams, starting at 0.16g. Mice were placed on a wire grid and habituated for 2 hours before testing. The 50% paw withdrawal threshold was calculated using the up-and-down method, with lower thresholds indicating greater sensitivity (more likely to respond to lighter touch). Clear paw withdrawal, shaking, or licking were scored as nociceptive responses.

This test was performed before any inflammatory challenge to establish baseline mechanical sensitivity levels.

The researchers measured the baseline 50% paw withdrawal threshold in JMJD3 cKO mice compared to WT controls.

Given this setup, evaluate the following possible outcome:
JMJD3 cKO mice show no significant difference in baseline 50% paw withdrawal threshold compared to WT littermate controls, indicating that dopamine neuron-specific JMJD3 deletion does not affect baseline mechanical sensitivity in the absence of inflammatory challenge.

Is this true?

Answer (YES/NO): YES